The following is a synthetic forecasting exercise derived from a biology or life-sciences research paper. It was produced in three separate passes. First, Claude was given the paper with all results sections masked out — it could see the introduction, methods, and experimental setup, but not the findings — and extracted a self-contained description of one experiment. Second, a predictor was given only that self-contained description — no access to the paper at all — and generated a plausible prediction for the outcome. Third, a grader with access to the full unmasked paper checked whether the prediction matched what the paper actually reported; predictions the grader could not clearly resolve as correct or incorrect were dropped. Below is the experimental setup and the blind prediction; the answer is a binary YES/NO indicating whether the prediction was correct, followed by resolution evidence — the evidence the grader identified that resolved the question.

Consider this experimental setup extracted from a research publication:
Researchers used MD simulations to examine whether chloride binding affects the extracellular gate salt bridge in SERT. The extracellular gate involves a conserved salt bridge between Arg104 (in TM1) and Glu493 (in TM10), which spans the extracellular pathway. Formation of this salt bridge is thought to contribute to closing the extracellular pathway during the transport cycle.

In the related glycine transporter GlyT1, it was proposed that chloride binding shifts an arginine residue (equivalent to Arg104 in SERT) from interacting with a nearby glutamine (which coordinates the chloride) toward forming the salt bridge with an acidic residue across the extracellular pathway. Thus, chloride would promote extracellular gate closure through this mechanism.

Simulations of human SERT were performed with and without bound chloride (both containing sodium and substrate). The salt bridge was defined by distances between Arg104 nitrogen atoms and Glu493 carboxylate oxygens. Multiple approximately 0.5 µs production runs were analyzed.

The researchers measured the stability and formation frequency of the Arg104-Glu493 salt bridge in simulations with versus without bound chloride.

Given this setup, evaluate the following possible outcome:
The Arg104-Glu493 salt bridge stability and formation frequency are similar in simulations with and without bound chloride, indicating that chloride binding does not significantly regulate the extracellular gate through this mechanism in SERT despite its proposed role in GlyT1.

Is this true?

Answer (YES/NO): YES